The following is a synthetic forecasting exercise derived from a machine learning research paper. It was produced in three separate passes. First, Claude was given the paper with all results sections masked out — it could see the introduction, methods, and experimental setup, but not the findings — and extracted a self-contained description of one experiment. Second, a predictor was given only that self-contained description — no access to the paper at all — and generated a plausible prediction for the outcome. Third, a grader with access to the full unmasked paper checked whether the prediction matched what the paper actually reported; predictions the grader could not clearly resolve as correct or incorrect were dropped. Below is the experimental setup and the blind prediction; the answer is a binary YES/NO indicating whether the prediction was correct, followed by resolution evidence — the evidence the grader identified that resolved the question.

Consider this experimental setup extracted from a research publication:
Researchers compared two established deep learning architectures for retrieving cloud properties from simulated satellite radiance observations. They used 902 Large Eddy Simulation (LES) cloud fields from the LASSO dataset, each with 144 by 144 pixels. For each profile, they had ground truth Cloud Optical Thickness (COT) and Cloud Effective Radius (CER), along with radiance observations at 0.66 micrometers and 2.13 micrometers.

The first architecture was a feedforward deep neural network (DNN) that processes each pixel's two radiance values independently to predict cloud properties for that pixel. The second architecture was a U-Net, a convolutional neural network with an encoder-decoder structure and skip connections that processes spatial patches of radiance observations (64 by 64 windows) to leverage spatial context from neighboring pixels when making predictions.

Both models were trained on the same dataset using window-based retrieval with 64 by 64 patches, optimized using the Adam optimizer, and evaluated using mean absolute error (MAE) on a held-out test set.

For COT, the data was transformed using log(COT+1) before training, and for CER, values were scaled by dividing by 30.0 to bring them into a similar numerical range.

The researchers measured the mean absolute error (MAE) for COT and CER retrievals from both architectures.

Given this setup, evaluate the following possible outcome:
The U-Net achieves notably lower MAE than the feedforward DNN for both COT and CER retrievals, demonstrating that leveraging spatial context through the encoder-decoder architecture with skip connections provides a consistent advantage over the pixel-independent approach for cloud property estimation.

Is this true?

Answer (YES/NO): YES